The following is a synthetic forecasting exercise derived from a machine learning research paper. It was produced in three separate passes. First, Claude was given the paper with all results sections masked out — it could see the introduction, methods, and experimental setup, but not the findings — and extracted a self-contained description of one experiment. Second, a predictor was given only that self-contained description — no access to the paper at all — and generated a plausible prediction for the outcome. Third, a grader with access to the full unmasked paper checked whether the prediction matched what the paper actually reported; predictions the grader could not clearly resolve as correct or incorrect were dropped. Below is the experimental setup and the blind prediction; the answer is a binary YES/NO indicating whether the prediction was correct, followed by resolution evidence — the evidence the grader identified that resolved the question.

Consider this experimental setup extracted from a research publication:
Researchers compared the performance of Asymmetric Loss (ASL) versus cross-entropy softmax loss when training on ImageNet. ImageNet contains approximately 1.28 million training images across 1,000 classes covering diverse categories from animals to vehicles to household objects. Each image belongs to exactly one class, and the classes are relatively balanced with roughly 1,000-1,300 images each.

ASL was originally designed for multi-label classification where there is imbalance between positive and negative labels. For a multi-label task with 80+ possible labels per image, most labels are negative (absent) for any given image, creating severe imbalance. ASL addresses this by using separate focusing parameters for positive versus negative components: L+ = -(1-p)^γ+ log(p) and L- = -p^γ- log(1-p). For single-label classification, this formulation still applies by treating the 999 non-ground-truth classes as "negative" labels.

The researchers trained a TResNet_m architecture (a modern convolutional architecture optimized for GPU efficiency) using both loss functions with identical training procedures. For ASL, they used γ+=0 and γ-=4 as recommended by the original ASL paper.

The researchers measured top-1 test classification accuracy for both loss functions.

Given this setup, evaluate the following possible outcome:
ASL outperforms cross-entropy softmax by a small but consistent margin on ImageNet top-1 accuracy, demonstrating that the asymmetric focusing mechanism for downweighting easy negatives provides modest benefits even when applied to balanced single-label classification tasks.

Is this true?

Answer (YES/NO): NO